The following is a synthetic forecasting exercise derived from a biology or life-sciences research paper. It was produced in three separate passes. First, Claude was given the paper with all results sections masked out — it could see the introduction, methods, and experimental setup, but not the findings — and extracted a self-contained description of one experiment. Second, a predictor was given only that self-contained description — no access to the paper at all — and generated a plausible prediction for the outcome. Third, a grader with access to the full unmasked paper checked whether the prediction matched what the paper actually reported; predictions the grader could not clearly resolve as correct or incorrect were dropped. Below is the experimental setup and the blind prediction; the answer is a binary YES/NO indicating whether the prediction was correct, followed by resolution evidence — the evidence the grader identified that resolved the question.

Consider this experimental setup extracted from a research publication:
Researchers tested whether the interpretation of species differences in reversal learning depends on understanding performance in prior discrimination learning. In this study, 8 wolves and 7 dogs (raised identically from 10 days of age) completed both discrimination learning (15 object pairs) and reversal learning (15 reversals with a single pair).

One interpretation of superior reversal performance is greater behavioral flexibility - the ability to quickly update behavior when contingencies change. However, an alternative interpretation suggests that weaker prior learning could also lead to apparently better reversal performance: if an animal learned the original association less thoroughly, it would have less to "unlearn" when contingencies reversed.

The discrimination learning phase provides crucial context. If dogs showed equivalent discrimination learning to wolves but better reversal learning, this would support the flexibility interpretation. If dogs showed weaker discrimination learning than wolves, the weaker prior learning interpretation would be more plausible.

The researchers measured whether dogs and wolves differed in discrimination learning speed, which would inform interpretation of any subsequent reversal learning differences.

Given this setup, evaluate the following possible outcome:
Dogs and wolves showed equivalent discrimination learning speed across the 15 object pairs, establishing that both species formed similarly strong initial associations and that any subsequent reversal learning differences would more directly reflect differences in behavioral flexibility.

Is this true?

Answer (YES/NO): YES